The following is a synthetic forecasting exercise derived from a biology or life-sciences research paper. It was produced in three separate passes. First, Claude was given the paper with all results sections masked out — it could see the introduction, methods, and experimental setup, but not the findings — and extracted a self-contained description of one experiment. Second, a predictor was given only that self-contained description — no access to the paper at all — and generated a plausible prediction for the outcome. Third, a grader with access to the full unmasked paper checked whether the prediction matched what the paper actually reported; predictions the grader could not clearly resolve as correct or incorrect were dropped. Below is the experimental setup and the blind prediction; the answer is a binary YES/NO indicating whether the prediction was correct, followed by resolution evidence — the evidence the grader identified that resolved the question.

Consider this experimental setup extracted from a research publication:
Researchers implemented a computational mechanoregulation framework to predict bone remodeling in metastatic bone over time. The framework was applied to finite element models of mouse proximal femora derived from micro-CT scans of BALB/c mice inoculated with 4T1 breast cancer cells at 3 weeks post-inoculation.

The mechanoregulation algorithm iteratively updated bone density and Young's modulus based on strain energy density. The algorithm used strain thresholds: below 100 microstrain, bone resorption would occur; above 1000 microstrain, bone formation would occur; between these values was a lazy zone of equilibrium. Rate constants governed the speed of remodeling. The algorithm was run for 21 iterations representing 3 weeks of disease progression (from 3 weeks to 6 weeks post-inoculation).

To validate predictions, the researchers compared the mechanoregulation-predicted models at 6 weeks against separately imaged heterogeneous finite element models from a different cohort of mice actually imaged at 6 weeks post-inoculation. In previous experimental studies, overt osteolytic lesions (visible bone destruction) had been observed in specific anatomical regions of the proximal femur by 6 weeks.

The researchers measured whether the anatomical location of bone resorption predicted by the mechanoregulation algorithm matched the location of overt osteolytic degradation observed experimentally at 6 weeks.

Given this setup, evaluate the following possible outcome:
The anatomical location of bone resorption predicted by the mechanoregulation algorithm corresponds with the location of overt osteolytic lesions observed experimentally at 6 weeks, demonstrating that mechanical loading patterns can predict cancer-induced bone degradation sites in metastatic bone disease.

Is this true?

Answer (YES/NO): YES